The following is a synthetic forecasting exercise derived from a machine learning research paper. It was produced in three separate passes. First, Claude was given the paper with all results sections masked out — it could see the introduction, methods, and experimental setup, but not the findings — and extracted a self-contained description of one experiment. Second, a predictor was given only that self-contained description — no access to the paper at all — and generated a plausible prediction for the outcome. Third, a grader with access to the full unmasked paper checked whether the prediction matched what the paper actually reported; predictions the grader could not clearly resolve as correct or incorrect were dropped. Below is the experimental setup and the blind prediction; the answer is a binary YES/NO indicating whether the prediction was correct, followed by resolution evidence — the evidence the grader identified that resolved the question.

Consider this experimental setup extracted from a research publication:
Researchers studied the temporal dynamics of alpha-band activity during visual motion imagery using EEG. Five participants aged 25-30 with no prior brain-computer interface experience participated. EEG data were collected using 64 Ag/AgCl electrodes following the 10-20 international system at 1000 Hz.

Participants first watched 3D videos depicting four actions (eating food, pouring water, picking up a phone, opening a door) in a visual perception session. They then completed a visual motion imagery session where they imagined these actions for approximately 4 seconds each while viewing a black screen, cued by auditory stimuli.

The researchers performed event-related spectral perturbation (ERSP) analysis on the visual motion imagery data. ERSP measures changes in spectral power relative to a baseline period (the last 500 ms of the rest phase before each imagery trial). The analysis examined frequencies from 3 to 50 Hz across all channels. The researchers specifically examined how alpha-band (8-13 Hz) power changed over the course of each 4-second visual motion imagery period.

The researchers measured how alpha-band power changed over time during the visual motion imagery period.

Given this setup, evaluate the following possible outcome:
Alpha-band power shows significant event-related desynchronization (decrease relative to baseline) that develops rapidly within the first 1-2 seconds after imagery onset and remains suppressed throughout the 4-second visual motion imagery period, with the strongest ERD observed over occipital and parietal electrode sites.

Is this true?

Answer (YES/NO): NO